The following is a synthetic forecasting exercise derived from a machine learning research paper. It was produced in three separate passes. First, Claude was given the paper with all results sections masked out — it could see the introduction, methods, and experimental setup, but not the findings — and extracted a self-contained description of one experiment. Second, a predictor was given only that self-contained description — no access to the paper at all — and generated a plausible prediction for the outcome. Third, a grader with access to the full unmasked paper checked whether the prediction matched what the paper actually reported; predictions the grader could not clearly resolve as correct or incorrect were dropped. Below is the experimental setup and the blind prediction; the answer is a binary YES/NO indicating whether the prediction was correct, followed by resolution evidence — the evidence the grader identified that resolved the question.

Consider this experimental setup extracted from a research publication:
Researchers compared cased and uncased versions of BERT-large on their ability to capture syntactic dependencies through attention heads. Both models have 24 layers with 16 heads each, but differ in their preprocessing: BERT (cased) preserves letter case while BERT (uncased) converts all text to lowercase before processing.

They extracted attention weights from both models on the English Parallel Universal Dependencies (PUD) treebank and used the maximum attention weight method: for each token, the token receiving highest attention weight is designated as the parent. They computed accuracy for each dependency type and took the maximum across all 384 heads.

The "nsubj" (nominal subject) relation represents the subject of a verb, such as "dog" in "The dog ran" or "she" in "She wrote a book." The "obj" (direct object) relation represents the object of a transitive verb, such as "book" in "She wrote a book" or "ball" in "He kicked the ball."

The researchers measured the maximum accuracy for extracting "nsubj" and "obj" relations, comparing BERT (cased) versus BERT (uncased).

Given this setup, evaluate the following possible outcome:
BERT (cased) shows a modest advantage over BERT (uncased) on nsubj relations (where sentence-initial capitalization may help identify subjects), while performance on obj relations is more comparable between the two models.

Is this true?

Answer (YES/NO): NO